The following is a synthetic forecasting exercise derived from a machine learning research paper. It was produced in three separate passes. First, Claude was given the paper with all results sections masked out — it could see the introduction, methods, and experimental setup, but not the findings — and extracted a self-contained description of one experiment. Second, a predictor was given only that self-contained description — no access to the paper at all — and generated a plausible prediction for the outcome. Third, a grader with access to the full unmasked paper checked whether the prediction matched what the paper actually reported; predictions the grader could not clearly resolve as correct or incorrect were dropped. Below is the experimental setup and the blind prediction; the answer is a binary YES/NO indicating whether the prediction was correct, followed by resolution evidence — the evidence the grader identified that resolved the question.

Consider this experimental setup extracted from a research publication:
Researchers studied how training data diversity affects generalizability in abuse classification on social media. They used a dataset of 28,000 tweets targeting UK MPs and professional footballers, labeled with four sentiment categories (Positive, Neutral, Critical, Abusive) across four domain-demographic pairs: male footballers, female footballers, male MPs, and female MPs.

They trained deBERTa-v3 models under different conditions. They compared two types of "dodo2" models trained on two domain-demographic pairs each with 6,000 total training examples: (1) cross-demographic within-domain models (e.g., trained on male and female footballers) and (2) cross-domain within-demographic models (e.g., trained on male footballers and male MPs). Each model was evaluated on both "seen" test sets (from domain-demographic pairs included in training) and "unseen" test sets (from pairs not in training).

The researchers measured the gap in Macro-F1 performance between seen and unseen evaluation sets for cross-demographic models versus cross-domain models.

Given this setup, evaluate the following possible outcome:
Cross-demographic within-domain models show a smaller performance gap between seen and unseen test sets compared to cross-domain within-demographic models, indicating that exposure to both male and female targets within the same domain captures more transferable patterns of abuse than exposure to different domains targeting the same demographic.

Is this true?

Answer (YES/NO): NO